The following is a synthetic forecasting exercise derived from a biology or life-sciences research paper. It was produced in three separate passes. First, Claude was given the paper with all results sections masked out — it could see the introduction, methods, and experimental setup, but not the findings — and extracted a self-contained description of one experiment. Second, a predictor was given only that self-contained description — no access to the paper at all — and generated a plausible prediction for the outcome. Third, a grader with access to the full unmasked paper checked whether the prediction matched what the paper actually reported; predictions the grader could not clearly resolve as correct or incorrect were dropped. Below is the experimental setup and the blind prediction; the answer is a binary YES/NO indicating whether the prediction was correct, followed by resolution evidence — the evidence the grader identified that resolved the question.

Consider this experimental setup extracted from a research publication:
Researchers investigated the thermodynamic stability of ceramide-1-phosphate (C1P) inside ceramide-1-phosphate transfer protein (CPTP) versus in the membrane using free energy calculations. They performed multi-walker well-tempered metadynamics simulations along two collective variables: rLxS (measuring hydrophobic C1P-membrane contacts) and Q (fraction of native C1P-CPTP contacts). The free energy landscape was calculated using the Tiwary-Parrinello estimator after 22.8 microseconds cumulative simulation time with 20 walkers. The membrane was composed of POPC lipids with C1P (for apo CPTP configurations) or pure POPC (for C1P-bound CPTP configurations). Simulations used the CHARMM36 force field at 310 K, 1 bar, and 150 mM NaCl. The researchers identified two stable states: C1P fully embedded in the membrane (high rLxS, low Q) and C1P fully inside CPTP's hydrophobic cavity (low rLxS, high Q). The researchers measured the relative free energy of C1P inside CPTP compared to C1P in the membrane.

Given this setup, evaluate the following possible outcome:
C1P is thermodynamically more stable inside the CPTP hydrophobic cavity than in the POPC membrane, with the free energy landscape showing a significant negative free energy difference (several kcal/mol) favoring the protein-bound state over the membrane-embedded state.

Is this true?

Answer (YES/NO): NO